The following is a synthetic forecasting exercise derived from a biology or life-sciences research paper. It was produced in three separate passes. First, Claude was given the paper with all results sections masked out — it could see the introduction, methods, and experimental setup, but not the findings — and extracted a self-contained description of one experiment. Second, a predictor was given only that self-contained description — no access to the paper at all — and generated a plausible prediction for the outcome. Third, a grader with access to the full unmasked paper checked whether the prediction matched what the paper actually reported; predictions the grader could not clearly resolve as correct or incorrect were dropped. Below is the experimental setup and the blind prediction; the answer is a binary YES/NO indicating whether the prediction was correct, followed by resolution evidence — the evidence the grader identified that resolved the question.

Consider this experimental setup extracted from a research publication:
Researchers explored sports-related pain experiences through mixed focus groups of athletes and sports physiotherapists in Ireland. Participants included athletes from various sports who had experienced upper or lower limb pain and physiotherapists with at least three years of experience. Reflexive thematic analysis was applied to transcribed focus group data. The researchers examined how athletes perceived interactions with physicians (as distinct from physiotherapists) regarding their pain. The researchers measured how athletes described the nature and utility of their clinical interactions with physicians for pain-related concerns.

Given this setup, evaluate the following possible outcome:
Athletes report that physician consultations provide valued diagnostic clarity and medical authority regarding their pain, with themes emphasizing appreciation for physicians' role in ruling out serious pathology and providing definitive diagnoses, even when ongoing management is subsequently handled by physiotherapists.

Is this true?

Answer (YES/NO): NO